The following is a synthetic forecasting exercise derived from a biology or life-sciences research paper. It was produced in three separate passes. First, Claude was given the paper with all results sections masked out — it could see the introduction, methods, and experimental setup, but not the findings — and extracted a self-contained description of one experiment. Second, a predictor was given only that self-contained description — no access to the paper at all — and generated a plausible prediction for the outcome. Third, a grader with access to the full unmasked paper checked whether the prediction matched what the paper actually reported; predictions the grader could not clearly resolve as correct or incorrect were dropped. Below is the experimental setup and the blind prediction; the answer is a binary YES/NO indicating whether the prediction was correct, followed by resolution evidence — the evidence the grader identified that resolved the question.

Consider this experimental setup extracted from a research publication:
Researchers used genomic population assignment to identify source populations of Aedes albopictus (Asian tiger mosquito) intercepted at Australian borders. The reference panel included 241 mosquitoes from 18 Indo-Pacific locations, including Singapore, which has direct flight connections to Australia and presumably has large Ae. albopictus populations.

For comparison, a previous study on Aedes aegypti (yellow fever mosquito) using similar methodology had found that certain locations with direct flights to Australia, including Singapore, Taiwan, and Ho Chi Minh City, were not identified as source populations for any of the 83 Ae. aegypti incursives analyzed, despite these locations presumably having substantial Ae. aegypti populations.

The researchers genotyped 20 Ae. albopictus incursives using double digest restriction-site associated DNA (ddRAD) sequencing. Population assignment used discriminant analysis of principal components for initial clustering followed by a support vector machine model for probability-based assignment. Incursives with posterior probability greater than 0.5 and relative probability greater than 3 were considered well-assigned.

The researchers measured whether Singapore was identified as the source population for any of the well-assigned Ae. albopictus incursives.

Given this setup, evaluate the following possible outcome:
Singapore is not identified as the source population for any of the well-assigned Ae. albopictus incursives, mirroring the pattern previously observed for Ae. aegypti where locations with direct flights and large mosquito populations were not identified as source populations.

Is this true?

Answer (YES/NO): NO